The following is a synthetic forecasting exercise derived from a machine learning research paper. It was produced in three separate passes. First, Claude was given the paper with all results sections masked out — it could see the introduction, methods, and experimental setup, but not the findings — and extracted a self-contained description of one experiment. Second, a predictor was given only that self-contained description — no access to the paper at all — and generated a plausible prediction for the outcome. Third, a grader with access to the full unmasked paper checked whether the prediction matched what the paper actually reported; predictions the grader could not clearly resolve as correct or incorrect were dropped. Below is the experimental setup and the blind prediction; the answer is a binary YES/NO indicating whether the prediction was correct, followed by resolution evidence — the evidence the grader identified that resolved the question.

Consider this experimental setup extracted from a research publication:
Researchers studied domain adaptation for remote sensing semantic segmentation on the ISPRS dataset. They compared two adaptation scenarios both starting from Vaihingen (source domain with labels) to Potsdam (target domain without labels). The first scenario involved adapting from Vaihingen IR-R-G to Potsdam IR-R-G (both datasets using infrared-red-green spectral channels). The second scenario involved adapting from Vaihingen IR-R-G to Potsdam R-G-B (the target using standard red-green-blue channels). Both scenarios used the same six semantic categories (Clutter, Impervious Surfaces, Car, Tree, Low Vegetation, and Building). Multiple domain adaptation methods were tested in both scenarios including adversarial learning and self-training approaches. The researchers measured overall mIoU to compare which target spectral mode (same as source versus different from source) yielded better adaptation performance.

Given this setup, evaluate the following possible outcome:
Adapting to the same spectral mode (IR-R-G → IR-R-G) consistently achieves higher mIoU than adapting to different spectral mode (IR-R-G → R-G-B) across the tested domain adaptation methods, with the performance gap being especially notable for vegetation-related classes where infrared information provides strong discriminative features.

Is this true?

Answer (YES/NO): NO